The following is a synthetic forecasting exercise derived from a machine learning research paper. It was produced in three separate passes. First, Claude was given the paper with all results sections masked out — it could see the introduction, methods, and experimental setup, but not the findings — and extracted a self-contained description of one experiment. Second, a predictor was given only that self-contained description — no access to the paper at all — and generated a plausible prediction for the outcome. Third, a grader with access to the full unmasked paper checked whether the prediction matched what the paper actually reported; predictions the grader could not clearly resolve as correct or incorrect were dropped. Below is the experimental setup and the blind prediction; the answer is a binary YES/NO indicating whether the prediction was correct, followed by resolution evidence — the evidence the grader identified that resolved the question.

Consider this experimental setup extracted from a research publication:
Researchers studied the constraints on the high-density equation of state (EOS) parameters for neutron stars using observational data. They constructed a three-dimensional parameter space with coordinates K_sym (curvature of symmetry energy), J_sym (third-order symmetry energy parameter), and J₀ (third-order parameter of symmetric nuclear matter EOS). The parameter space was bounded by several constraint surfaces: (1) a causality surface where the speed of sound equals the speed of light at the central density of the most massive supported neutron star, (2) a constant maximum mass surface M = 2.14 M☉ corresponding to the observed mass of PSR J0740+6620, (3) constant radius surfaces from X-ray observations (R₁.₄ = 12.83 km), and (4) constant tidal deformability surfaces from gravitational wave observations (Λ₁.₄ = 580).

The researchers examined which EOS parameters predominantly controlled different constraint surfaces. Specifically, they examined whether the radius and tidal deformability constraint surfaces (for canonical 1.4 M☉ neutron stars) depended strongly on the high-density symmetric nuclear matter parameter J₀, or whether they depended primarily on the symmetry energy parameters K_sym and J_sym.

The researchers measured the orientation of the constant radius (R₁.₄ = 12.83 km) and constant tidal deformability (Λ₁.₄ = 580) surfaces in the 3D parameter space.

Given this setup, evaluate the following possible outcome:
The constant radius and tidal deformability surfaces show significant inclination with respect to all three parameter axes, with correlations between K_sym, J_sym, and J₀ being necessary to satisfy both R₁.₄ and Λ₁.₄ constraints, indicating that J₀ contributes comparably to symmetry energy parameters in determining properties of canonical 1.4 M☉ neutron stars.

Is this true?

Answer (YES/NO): NO